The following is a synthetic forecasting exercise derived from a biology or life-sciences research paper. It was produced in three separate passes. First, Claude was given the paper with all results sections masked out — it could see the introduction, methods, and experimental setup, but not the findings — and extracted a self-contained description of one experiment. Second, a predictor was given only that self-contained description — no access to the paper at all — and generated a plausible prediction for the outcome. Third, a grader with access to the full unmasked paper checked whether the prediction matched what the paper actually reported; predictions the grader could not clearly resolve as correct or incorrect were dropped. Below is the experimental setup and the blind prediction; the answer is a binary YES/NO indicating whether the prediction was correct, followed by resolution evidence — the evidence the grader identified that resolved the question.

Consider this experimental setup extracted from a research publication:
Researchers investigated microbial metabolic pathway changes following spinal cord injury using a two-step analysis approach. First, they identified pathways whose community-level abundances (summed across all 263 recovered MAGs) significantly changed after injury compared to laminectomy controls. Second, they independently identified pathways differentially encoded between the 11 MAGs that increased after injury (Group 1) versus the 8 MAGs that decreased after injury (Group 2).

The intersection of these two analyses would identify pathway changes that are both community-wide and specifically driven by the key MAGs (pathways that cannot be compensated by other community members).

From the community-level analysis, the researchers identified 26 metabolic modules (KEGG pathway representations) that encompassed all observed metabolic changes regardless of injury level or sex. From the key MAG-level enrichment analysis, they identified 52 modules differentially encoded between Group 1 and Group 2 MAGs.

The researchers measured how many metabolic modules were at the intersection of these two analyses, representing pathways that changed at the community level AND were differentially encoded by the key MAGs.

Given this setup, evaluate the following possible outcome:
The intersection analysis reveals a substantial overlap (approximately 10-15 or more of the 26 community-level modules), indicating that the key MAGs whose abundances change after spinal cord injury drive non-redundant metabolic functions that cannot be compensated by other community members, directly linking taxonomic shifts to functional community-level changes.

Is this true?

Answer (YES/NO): YES